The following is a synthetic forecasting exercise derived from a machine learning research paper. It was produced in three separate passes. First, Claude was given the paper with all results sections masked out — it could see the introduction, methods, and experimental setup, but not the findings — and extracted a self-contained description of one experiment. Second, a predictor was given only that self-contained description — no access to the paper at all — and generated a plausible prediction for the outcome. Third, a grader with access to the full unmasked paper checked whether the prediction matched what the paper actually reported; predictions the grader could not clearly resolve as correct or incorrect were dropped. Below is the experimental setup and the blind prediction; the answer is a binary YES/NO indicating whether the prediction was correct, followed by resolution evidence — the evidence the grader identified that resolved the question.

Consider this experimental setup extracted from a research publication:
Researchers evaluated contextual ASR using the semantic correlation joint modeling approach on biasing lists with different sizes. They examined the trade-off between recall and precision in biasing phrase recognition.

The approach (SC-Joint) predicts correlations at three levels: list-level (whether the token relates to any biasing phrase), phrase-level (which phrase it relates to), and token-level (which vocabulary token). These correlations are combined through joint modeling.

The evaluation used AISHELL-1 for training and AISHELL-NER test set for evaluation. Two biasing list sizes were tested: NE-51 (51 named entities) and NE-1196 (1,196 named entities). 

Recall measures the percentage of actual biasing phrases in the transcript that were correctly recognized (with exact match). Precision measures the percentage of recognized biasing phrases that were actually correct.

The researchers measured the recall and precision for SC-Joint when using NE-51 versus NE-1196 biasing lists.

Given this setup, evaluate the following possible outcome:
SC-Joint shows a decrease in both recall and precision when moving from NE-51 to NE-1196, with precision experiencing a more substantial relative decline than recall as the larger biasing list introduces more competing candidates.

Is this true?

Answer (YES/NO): NO